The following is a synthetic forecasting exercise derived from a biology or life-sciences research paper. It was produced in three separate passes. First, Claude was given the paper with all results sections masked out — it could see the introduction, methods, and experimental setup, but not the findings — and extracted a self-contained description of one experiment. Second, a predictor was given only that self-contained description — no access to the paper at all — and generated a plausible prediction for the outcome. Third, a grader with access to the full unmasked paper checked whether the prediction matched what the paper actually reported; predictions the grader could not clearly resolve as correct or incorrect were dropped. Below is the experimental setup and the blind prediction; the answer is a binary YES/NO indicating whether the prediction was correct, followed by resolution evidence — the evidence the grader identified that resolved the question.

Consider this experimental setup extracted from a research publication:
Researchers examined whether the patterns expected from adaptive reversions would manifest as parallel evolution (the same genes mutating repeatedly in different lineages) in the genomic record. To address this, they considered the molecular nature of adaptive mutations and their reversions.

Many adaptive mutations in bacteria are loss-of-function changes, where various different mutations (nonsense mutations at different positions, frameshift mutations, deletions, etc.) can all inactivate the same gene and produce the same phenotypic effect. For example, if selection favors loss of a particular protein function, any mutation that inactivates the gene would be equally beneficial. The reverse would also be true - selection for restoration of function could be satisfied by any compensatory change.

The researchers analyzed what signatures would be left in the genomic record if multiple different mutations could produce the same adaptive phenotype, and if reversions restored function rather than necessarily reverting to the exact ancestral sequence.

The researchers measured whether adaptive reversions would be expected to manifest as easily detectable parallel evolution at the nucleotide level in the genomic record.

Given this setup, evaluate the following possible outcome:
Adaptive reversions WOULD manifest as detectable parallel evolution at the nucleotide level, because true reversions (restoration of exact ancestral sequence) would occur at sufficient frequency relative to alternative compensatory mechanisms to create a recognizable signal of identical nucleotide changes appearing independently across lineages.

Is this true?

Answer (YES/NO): NO